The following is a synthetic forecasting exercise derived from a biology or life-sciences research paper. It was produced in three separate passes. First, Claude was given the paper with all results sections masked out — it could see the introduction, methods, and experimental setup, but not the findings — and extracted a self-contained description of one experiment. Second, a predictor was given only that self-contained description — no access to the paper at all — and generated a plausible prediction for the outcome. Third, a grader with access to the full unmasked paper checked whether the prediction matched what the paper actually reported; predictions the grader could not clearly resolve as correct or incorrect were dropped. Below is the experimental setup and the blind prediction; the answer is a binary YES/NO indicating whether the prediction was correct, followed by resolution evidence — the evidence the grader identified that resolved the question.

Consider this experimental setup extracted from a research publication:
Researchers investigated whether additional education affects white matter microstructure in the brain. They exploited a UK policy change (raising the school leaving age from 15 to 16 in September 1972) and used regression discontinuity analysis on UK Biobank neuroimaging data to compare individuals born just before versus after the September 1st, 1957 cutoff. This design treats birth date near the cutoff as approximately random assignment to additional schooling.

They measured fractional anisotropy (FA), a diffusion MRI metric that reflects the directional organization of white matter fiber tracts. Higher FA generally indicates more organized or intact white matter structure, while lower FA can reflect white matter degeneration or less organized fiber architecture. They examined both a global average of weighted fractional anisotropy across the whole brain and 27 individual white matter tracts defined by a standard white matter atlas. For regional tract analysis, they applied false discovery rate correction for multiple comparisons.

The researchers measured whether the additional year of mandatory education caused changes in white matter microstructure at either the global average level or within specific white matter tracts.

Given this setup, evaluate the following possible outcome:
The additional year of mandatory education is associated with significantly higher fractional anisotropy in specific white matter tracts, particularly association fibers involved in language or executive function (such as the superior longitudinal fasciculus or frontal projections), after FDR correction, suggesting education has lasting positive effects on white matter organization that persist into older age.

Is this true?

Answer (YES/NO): NO